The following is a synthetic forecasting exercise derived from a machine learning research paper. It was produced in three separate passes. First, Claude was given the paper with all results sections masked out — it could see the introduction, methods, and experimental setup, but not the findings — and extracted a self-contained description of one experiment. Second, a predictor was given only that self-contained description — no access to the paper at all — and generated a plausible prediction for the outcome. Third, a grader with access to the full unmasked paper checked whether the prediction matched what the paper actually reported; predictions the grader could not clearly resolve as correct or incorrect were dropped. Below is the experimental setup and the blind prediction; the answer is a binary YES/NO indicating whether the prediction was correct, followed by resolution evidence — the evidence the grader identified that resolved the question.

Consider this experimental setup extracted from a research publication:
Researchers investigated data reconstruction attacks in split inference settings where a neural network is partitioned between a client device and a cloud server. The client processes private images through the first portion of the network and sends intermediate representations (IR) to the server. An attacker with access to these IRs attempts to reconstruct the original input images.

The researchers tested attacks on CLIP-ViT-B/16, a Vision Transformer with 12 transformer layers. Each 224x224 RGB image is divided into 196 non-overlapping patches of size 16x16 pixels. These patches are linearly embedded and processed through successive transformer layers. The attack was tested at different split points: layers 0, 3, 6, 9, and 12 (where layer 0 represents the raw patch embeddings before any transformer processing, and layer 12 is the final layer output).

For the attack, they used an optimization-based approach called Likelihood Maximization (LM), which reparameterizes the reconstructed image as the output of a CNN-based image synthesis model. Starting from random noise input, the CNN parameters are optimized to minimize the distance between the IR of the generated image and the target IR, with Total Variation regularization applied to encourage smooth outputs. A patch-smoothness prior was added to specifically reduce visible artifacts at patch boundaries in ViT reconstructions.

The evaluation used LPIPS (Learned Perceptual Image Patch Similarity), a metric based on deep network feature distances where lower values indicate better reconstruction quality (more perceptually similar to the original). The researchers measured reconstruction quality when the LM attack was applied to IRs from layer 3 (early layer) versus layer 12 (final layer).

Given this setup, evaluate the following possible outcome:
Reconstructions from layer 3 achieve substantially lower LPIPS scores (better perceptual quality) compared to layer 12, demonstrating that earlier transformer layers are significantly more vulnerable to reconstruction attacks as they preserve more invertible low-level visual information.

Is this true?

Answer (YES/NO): YES